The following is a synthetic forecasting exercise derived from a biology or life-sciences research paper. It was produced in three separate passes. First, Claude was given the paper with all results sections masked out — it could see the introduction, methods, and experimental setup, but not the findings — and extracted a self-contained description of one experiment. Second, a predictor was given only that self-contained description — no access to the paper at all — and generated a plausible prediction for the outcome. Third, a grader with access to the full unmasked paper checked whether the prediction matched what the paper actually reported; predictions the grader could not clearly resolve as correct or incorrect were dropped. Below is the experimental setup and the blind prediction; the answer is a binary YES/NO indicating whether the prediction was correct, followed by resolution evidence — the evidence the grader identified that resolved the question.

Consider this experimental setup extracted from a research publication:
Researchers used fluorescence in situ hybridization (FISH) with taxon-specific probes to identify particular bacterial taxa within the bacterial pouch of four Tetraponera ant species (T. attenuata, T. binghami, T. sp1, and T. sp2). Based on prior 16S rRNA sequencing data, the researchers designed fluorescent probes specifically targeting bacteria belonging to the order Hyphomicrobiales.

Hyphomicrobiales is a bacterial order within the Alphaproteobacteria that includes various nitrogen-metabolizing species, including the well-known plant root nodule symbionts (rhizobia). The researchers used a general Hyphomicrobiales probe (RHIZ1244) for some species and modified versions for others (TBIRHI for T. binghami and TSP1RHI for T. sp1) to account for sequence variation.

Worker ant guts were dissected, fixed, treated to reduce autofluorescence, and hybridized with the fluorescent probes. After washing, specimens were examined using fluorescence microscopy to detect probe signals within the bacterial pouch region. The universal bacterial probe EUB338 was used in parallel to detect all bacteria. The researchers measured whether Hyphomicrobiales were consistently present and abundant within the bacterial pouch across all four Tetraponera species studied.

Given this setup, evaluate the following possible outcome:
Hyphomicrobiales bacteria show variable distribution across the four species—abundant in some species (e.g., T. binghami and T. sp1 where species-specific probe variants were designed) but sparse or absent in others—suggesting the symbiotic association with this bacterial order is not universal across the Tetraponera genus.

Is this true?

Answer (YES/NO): NO